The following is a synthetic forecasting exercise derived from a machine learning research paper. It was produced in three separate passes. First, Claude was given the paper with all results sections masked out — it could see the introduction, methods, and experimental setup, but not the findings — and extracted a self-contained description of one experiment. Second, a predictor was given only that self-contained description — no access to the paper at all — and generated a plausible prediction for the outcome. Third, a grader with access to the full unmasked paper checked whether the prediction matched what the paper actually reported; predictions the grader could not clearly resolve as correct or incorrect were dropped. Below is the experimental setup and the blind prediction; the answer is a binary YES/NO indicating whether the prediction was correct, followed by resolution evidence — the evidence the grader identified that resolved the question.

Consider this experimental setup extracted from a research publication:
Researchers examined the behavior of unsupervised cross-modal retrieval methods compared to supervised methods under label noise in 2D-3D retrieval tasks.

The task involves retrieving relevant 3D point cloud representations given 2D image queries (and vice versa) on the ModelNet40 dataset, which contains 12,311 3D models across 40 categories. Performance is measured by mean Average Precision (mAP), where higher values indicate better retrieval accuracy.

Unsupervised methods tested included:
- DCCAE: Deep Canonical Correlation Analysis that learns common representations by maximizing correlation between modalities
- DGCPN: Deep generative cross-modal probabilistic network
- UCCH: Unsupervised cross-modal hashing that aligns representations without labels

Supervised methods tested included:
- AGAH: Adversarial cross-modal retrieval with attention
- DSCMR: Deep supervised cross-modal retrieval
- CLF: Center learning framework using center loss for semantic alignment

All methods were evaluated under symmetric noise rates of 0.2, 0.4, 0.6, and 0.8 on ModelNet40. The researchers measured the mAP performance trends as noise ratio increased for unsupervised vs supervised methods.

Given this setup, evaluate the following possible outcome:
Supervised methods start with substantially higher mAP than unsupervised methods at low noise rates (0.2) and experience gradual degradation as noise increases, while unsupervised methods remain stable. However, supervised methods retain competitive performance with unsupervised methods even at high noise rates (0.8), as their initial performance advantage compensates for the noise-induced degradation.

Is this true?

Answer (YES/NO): NO